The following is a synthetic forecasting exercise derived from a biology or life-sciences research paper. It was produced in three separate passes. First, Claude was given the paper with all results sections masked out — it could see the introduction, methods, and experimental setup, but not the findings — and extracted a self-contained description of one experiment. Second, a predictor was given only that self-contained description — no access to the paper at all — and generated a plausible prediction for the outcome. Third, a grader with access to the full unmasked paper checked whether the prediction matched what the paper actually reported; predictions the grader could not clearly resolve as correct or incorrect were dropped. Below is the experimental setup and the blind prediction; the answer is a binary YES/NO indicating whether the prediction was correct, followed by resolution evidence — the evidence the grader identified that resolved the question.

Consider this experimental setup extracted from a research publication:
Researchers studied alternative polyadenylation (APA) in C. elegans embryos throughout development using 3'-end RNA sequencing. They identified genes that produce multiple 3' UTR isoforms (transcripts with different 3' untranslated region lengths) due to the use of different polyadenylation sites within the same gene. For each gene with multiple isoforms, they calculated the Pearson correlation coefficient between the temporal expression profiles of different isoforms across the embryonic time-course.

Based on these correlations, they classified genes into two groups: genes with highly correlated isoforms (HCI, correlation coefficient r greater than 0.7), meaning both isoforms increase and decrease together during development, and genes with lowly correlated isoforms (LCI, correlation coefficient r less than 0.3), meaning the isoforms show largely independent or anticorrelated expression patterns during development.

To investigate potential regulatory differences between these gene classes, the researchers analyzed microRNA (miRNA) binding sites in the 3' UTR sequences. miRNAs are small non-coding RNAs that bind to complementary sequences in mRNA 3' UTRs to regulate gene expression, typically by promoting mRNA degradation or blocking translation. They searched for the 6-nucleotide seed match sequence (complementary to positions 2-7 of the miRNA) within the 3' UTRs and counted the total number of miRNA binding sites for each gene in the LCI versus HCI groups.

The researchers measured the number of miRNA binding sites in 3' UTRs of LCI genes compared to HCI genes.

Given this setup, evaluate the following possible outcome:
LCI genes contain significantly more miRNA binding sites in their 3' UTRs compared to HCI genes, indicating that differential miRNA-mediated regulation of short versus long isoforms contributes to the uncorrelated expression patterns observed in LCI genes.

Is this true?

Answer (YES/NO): YES